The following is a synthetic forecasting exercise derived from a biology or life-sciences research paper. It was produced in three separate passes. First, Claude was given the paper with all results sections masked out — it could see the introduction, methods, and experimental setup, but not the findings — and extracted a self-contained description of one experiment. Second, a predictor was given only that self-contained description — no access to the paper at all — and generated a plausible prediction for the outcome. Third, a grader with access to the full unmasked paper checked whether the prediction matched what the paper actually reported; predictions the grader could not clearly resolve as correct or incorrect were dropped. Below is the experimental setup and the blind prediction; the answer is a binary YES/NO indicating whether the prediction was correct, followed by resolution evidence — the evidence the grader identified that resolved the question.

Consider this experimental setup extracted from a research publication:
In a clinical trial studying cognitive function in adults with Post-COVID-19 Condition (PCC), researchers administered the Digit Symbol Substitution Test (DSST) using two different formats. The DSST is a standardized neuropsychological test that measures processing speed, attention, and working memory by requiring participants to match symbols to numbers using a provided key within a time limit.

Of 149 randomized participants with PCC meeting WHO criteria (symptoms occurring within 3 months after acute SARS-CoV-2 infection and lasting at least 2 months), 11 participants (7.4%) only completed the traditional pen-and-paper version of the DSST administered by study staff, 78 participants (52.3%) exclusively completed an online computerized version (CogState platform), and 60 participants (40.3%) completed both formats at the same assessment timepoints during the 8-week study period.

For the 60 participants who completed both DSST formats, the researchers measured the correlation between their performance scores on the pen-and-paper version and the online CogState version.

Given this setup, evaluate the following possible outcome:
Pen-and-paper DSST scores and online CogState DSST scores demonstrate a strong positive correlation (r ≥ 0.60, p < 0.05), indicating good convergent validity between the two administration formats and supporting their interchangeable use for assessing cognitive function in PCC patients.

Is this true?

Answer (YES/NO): NO